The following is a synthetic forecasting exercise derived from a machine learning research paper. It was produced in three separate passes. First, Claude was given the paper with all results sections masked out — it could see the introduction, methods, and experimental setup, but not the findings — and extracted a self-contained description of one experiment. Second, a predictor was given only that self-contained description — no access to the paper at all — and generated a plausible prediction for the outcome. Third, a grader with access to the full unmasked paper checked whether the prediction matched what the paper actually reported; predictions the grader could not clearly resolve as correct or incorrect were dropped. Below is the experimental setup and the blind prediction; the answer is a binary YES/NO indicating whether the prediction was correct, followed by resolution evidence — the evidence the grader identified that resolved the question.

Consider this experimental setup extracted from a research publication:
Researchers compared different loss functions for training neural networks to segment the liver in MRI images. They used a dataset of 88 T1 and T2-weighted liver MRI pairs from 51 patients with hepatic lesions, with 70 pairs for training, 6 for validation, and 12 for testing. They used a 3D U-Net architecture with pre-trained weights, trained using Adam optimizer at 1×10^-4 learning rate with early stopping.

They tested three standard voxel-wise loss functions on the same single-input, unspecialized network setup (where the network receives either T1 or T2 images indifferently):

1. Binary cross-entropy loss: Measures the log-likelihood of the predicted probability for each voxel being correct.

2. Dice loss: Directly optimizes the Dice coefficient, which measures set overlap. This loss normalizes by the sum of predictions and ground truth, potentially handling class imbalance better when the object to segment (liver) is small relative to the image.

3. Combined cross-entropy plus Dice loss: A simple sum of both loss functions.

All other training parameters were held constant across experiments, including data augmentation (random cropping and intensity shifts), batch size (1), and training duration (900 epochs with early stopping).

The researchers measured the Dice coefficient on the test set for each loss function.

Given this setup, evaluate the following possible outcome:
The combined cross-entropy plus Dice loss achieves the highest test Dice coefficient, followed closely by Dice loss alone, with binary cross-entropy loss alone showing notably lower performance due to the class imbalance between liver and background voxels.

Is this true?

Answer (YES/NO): NO